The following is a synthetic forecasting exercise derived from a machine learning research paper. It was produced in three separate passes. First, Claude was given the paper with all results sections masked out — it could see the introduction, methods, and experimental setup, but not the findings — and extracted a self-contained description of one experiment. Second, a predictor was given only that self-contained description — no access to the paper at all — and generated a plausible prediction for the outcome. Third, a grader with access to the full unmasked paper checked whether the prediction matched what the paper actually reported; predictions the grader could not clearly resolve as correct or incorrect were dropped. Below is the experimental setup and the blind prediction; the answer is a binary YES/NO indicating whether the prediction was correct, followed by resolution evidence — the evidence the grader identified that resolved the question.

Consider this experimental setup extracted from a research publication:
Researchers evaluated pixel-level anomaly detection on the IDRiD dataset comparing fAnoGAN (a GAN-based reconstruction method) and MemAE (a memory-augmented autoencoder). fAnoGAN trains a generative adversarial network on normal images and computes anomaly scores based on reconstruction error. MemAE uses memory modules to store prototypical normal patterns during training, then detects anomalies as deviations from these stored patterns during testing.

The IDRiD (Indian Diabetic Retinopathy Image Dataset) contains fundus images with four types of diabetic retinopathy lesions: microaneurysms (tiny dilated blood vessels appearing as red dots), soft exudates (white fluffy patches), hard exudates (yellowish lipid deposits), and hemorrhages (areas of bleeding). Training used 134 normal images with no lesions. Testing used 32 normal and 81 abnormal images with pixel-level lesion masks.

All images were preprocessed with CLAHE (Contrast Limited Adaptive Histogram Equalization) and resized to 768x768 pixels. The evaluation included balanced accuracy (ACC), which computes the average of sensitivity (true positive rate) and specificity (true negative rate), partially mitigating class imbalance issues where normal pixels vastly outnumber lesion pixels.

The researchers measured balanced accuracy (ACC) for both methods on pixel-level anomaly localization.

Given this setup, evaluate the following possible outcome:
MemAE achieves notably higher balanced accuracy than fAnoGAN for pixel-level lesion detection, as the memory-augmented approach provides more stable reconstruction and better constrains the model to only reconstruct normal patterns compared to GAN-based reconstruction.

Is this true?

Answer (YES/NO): NO